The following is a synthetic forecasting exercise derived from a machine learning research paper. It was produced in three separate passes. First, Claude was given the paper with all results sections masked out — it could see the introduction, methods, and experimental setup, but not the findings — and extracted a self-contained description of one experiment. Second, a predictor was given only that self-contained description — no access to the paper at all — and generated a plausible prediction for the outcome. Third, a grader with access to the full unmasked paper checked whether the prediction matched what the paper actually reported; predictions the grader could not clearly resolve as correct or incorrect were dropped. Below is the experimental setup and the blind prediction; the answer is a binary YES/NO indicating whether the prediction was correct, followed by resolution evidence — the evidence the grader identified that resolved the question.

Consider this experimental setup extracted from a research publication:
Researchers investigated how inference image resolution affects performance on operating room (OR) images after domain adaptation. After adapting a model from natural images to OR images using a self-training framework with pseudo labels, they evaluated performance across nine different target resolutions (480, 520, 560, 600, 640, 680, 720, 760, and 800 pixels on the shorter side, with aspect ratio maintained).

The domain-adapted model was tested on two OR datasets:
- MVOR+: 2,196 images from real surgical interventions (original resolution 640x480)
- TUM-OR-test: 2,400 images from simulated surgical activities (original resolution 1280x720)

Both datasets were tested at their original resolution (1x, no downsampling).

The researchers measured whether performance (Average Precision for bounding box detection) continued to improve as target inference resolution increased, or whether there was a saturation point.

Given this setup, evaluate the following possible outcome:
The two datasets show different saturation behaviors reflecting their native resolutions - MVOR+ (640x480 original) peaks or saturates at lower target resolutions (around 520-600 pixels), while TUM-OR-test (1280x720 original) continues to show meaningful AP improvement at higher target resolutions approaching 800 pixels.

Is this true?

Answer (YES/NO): NO